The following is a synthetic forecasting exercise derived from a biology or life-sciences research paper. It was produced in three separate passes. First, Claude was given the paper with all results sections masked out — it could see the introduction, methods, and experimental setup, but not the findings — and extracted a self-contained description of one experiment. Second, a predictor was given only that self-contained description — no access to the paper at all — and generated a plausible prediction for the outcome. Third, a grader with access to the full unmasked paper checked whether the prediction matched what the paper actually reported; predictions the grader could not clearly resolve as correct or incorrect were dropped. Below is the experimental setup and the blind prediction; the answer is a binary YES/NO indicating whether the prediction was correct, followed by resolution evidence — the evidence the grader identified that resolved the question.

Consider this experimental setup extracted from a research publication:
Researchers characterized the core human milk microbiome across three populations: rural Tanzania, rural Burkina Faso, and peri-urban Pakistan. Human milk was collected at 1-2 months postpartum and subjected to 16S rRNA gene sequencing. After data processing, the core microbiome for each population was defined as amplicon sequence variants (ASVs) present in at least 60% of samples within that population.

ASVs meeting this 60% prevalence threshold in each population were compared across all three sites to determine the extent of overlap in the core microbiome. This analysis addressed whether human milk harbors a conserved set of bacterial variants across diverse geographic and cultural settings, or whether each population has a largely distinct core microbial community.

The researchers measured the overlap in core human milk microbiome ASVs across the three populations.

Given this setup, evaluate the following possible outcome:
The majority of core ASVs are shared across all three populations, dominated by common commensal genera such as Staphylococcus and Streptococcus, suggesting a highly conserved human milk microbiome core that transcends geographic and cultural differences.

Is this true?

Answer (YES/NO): NO